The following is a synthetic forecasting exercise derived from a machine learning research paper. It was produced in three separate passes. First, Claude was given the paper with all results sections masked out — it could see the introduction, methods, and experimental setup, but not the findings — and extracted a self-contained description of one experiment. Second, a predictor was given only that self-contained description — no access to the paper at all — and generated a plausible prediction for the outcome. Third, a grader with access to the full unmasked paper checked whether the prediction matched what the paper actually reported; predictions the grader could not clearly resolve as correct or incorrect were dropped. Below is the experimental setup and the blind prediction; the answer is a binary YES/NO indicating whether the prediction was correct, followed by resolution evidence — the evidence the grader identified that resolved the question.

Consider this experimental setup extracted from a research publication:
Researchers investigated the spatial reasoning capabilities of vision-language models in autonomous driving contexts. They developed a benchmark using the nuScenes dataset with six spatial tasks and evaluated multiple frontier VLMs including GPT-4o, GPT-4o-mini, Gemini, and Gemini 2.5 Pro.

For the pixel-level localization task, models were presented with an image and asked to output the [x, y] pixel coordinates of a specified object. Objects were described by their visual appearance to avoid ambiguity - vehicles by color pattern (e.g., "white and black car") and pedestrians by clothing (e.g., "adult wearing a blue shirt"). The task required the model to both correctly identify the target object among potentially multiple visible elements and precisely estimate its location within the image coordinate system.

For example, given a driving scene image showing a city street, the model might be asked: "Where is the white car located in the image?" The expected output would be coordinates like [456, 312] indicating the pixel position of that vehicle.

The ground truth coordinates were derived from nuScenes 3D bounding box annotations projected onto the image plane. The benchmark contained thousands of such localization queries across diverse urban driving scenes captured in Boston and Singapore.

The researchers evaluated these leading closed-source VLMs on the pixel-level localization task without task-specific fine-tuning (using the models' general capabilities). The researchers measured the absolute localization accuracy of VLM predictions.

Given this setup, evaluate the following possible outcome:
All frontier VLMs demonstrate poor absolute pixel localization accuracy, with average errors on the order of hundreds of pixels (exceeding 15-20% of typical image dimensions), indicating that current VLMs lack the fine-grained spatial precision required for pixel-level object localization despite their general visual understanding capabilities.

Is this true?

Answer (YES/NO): YES